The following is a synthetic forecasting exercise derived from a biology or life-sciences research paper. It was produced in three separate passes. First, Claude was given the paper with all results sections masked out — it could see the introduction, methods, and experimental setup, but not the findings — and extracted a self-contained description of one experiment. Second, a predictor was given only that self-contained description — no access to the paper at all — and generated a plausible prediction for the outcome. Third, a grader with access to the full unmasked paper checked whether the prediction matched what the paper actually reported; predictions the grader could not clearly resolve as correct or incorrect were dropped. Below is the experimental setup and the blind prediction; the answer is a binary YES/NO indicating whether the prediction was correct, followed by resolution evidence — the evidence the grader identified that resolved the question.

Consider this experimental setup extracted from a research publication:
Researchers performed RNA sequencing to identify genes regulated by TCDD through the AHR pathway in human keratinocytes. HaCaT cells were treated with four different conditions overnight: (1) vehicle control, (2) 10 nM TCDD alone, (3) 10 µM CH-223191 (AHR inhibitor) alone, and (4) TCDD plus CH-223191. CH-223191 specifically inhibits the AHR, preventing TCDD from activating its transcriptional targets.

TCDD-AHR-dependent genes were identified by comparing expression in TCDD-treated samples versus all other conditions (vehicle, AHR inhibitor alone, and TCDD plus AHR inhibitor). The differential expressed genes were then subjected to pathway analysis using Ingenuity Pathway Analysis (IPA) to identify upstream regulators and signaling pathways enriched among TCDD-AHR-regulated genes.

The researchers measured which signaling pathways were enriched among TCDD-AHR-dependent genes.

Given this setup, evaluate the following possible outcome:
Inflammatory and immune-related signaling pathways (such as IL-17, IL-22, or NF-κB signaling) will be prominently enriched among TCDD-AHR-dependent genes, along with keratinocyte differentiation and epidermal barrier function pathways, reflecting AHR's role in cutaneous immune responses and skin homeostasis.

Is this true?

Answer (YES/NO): NO